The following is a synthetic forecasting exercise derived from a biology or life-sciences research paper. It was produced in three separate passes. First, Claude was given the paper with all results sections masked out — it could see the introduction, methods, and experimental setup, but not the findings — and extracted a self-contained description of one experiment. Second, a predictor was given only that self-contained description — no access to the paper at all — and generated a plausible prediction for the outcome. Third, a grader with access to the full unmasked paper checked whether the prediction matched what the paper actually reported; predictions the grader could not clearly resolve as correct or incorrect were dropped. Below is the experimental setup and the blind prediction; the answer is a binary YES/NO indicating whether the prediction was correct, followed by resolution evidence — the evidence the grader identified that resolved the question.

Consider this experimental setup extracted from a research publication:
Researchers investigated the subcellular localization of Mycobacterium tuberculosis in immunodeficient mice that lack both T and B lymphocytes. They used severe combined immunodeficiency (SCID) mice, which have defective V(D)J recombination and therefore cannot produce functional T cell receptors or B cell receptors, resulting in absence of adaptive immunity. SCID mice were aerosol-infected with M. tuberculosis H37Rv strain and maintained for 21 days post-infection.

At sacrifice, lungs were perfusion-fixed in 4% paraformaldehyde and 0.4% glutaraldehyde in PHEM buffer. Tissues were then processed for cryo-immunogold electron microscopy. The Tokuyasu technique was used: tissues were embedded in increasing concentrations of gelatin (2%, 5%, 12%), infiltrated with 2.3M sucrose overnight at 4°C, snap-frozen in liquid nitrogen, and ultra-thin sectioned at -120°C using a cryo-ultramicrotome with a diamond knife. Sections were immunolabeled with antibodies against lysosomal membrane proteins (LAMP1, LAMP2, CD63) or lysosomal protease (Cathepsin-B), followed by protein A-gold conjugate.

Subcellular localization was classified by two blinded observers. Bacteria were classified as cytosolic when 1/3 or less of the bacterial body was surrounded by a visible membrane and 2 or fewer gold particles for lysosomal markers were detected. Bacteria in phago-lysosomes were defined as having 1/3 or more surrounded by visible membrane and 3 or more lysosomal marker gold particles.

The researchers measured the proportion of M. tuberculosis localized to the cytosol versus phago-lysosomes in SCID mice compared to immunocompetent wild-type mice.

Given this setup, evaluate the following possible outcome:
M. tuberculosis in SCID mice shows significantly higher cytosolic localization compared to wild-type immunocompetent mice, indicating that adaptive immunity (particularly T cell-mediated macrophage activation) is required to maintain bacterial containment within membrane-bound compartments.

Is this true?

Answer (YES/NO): YES